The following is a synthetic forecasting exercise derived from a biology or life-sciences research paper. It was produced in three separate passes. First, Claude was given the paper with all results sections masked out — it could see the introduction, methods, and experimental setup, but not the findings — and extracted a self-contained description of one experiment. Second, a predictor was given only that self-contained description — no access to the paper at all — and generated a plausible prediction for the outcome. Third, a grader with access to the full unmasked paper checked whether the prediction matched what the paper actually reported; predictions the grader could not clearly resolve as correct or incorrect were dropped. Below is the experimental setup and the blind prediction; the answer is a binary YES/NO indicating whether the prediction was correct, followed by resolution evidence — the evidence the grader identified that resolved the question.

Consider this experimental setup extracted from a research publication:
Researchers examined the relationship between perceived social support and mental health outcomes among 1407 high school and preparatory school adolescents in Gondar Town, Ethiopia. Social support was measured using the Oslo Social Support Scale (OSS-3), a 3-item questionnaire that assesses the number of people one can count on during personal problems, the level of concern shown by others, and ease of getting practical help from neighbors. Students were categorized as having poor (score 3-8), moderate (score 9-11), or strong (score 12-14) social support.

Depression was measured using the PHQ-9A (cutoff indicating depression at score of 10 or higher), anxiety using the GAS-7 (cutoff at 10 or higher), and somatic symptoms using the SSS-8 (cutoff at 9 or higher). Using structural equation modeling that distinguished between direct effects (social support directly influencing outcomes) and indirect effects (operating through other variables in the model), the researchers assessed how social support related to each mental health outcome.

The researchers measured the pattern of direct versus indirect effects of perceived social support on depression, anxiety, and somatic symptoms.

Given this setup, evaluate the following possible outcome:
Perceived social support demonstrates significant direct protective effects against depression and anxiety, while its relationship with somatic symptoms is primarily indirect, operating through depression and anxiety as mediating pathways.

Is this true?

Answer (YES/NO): NO